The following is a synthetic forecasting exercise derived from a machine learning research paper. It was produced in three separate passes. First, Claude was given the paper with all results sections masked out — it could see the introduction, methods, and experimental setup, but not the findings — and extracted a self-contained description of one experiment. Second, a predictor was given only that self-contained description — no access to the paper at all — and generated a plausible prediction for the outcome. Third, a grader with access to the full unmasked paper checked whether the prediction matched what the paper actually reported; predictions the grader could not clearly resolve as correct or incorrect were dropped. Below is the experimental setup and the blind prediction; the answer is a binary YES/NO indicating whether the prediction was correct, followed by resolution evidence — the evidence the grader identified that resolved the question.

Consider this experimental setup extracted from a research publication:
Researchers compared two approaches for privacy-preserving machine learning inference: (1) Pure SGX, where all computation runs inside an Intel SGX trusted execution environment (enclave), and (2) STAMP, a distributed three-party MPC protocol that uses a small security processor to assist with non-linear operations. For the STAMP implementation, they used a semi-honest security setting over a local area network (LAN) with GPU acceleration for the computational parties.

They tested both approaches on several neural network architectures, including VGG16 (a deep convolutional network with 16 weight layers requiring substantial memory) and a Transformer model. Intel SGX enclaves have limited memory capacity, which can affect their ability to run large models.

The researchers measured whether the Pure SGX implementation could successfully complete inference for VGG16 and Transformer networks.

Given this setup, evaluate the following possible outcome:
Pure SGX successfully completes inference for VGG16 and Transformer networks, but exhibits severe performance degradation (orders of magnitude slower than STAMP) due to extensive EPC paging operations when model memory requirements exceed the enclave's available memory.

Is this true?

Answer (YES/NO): NO